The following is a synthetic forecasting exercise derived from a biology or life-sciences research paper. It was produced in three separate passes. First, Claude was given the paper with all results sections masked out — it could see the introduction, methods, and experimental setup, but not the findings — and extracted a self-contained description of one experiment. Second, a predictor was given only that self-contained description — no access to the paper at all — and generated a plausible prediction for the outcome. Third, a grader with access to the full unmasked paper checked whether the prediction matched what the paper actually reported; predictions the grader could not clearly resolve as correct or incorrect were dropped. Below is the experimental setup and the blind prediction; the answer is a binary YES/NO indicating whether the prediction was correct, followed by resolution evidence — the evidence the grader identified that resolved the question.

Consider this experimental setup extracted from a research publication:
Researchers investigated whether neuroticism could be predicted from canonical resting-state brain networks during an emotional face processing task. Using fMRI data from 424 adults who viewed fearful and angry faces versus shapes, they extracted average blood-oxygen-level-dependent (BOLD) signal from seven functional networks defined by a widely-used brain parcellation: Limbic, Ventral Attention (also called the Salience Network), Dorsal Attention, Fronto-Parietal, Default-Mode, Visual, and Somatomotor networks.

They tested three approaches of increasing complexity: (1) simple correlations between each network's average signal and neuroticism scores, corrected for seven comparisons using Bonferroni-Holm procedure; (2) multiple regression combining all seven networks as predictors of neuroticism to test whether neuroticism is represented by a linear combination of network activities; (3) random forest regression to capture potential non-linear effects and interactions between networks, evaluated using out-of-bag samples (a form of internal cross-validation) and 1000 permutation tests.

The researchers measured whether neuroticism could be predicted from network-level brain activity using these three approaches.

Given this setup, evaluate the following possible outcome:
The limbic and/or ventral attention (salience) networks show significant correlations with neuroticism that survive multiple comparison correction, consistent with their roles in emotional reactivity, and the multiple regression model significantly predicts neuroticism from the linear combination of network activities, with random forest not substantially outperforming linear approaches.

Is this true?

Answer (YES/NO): NO